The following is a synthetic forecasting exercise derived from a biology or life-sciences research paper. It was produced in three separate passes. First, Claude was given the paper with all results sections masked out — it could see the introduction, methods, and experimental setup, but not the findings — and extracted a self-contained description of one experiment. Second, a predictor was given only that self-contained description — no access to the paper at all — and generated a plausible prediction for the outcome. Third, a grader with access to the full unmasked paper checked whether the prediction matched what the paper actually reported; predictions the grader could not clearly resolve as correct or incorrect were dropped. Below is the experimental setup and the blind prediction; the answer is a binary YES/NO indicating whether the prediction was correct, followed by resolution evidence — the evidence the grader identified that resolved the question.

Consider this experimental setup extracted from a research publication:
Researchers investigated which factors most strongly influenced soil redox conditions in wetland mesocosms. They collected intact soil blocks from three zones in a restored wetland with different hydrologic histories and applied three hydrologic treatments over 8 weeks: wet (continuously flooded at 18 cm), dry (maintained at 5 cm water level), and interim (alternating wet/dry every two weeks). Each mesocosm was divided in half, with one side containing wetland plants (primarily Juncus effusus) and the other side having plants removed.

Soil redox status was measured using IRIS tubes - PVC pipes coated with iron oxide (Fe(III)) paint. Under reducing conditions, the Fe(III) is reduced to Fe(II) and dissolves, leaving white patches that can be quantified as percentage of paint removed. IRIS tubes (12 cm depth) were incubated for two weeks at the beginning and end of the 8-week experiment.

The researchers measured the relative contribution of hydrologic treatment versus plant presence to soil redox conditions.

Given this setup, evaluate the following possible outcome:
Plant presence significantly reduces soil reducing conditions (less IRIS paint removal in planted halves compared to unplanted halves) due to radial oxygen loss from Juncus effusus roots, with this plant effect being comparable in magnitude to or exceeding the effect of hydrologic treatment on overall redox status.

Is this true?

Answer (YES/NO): NO